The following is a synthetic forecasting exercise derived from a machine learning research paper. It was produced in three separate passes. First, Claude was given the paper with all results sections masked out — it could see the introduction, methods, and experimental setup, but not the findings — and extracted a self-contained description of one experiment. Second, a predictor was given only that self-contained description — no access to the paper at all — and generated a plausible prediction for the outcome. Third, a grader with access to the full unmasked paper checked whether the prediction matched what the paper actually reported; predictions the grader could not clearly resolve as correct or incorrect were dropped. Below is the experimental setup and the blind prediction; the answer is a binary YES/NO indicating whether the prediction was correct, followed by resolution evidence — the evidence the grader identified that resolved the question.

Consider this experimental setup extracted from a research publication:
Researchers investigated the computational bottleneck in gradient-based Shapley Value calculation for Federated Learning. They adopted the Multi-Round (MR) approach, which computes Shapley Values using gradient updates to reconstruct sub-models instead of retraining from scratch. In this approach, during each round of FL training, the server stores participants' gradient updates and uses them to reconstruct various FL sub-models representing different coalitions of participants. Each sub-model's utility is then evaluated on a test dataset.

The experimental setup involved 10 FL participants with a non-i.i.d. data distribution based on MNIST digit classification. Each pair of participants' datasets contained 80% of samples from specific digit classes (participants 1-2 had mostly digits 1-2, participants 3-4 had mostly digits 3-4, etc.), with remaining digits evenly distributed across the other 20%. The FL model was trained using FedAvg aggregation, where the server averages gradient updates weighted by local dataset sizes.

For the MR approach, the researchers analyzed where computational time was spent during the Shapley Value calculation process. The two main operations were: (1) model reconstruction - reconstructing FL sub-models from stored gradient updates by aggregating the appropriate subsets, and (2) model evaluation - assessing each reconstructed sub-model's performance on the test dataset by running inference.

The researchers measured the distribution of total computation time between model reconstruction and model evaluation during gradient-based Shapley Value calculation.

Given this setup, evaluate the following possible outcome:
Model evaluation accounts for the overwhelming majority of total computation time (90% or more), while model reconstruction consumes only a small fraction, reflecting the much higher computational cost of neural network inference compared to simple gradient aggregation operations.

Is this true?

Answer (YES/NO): YES